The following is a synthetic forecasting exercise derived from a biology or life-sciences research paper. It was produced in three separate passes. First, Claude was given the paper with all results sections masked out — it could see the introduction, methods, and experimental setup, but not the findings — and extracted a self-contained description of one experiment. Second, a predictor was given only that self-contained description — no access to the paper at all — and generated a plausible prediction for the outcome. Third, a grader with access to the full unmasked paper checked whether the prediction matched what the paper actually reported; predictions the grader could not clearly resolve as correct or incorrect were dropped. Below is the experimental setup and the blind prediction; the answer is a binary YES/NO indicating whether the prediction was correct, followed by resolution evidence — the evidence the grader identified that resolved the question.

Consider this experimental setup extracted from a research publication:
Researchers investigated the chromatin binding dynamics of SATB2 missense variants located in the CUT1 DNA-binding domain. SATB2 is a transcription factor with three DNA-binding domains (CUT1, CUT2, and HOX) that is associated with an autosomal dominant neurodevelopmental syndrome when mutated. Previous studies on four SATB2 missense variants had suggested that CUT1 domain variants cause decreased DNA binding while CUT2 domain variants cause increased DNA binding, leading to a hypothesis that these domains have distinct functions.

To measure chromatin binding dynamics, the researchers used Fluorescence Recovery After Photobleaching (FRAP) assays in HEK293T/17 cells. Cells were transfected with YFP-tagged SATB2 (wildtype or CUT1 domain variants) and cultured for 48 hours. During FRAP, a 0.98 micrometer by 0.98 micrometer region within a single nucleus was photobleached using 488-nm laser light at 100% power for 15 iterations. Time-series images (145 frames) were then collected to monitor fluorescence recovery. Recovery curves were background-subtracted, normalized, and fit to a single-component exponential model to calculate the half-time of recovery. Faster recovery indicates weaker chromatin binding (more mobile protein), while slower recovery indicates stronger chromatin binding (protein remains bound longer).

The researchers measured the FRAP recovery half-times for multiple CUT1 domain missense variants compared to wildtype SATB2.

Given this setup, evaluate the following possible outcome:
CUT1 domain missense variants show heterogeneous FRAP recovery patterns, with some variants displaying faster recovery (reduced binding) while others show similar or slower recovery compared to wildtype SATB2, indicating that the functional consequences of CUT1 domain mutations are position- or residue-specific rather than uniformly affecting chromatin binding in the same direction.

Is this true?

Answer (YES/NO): NO